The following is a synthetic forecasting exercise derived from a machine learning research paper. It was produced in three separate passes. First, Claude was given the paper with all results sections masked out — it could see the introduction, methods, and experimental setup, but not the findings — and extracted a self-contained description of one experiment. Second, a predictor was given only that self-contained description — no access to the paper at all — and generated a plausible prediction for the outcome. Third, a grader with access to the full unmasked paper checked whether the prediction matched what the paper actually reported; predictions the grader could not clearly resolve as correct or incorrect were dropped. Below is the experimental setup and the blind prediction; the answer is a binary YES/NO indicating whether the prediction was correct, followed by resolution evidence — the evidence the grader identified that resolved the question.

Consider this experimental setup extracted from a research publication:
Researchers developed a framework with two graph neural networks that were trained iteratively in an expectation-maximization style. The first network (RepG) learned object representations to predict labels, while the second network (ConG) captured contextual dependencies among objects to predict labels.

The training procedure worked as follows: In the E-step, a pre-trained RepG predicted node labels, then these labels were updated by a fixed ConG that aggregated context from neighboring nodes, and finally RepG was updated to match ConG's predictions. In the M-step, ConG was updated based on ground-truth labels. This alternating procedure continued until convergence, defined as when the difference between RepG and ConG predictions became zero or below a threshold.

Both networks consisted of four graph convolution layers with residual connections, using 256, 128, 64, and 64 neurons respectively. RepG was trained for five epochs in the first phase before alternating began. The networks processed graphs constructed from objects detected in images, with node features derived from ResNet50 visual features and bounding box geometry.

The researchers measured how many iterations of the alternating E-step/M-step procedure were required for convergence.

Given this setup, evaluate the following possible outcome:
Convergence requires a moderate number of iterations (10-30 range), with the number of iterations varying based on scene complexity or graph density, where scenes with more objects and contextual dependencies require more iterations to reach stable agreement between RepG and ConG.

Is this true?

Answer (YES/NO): NO